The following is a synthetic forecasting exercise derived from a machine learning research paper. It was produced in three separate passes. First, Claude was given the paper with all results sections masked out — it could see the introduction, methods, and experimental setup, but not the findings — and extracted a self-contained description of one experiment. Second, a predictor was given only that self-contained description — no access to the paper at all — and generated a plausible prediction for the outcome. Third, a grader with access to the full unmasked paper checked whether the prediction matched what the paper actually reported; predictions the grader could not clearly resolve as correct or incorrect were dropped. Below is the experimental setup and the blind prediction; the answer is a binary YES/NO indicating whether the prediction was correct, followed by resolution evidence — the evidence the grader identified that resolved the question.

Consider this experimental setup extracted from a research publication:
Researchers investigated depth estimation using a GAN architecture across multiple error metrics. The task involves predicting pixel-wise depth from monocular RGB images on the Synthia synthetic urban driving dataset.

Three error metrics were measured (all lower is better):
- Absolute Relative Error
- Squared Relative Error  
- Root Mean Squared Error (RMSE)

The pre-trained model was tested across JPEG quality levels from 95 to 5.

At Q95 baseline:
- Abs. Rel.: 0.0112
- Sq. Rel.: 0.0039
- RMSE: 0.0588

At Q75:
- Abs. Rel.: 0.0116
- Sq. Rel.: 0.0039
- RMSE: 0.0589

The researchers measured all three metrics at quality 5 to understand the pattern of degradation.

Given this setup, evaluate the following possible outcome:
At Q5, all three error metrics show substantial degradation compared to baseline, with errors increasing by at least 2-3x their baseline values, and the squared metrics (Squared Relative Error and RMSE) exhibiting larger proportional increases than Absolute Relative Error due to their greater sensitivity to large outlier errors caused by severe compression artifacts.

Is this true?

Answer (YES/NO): NO